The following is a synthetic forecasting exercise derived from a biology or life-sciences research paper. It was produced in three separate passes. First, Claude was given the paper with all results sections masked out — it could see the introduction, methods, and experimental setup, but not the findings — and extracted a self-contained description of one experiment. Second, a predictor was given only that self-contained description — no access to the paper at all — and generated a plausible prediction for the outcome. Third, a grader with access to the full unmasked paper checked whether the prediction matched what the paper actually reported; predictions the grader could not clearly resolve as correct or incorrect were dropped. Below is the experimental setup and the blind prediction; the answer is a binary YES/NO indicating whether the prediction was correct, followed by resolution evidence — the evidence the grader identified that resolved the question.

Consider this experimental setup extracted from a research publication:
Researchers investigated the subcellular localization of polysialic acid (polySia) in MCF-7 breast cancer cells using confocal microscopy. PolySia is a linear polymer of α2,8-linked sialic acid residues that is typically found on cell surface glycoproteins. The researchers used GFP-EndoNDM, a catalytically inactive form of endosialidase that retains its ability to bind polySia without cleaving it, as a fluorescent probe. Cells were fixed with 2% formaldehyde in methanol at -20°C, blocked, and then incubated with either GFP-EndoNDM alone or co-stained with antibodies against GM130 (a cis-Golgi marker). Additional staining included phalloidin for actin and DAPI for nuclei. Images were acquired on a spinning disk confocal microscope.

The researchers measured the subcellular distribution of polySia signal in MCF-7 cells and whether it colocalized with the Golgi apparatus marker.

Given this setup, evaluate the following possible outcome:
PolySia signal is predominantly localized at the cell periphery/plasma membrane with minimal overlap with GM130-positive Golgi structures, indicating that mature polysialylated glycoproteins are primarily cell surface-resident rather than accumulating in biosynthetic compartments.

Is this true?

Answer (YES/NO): NO